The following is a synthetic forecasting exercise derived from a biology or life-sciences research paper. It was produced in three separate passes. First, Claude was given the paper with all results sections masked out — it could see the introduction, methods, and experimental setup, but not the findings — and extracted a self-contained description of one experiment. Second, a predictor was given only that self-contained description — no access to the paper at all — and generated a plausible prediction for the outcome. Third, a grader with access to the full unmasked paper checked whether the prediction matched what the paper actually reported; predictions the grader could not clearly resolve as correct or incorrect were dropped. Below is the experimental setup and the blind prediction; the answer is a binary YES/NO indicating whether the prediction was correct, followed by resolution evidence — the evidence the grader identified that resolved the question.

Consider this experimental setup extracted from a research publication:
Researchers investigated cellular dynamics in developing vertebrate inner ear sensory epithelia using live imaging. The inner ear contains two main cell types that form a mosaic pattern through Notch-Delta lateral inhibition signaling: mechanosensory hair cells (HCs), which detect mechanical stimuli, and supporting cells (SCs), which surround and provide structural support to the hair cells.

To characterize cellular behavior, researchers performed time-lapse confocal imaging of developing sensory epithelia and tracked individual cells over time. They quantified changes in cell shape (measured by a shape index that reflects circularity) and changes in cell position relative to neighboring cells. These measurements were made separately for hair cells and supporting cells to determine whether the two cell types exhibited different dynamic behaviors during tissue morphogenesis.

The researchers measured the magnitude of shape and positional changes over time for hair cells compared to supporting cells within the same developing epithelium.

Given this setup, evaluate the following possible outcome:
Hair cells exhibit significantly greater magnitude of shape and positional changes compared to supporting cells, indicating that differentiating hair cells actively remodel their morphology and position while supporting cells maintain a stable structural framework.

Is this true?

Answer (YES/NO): NO